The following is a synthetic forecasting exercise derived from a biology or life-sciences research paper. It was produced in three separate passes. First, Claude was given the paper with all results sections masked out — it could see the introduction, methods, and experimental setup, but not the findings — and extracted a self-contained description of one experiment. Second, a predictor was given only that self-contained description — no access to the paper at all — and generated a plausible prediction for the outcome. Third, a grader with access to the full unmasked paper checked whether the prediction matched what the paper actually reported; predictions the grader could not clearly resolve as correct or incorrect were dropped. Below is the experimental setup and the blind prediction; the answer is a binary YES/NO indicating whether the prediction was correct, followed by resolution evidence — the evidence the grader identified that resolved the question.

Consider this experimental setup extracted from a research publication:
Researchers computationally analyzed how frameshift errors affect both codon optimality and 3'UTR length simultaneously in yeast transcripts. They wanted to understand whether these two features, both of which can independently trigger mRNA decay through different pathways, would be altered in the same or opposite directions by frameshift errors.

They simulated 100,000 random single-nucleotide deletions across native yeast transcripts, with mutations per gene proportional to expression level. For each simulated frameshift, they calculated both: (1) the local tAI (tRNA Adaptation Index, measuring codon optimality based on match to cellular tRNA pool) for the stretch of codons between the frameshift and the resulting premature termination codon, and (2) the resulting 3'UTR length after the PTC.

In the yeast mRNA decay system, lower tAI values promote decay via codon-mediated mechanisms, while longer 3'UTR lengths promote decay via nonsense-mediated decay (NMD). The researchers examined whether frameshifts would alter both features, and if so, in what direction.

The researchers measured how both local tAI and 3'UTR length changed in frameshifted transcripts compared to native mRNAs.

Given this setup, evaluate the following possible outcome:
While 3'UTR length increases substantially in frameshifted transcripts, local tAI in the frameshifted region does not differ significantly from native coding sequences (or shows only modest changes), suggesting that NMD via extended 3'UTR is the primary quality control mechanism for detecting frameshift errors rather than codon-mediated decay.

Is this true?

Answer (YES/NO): NO